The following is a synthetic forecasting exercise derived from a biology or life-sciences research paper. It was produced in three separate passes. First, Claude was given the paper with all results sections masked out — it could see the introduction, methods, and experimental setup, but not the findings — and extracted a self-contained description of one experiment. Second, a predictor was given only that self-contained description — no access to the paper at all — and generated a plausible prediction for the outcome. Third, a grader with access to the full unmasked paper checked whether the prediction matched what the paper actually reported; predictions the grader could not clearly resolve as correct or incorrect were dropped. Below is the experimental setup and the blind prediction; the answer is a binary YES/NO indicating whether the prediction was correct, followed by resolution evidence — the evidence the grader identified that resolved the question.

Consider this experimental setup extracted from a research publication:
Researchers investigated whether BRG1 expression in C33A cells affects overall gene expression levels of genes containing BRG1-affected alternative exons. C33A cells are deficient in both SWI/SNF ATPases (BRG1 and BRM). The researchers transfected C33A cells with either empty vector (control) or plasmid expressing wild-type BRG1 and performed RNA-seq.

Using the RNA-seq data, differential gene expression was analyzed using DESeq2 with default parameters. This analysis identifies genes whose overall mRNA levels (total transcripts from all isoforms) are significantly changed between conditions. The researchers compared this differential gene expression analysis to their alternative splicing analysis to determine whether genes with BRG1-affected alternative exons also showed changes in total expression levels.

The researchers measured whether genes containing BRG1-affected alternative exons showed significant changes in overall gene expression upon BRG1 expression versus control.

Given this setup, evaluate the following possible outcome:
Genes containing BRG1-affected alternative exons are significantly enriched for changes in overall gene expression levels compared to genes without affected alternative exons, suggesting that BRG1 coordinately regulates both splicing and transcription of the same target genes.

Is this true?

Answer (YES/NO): NO